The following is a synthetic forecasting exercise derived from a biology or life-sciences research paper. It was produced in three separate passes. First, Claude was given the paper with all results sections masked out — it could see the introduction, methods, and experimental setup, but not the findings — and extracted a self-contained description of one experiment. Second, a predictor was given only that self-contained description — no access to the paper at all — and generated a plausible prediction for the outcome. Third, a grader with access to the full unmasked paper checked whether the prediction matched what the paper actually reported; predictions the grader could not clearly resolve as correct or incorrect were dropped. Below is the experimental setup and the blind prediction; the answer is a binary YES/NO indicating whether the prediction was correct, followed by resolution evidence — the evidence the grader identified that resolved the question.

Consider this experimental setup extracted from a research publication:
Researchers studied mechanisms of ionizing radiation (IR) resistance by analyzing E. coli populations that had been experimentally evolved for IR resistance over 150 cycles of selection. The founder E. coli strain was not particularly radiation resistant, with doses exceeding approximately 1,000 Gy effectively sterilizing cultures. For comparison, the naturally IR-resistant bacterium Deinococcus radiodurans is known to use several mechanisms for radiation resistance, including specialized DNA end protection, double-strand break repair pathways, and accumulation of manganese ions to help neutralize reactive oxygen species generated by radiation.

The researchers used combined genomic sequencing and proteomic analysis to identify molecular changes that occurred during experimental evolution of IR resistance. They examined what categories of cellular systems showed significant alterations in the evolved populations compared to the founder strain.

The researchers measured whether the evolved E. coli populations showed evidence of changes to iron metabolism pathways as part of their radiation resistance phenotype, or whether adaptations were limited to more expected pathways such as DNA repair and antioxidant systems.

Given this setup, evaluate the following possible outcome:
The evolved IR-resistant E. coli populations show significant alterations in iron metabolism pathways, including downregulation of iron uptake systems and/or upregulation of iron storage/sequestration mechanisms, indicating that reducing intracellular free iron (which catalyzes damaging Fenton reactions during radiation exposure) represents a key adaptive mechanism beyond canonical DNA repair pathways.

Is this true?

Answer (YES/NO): NO